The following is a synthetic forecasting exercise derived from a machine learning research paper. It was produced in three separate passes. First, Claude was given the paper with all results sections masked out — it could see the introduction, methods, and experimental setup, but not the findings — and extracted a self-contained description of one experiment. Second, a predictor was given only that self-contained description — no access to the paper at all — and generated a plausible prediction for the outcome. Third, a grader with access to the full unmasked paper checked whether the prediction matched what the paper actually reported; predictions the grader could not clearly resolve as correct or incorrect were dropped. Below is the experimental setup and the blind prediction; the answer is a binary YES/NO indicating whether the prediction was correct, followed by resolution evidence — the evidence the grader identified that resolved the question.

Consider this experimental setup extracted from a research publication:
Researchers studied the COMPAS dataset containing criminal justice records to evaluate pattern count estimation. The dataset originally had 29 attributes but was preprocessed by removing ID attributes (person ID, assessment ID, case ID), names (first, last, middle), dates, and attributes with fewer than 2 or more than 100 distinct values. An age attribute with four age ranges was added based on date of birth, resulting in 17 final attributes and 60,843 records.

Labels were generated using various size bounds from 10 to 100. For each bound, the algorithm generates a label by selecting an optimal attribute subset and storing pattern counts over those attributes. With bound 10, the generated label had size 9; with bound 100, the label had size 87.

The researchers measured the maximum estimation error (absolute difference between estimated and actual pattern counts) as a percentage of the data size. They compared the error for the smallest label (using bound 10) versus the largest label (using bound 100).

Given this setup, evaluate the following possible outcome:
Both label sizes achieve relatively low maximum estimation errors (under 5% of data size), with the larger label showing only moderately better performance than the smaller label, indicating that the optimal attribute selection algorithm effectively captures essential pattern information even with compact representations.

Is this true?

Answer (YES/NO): YES